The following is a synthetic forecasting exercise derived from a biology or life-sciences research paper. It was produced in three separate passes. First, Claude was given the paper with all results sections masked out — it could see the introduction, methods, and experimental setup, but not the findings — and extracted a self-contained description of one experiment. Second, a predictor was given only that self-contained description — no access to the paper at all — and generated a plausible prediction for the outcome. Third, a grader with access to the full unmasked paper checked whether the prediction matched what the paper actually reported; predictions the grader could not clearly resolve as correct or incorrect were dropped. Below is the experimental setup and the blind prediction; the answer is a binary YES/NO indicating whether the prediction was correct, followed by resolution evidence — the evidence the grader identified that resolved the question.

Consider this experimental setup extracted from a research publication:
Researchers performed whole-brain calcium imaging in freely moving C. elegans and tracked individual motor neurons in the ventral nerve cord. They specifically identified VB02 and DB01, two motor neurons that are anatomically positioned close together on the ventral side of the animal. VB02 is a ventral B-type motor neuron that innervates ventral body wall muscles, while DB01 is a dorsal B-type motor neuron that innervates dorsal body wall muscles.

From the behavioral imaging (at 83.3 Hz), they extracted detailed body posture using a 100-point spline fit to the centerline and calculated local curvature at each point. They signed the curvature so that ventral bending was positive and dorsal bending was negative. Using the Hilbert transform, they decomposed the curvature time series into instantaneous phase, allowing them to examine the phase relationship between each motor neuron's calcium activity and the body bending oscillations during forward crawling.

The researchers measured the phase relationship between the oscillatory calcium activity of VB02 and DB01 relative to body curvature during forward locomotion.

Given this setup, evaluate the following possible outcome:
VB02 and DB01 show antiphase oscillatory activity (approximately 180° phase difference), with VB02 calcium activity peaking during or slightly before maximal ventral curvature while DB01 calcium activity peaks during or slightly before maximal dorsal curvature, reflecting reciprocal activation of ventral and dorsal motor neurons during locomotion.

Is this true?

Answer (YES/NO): YES